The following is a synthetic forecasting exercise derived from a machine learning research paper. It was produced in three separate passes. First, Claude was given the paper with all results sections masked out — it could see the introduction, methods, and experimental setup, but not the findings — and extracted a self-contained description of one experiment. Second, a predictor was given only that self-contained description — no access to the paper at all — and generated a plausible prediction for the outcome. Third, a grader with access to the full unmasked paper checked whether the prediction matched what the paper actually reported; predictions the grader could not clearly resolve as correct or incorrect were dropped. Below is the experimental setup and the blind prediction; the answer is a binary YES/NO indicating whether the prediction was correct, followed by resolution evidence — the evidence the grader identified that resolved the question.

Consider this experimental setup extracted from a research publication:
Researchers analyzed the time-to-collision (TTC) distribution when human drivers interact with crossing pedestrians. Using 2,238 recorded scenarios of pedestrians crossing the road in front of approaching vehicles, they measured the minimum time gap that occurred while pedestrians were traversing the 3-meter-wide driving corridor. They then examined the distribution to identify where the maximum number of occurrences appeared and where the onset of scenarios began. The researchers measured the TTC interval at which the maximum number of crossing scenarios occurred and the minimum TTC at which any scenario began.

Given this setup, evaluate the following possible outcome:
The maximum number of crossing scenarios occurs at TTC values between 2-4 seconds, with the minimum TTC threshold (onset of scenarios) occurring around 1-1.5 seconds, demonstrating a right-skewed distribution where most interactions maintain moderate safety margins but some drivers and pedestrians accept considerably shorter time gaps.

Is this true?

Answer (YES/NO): NO